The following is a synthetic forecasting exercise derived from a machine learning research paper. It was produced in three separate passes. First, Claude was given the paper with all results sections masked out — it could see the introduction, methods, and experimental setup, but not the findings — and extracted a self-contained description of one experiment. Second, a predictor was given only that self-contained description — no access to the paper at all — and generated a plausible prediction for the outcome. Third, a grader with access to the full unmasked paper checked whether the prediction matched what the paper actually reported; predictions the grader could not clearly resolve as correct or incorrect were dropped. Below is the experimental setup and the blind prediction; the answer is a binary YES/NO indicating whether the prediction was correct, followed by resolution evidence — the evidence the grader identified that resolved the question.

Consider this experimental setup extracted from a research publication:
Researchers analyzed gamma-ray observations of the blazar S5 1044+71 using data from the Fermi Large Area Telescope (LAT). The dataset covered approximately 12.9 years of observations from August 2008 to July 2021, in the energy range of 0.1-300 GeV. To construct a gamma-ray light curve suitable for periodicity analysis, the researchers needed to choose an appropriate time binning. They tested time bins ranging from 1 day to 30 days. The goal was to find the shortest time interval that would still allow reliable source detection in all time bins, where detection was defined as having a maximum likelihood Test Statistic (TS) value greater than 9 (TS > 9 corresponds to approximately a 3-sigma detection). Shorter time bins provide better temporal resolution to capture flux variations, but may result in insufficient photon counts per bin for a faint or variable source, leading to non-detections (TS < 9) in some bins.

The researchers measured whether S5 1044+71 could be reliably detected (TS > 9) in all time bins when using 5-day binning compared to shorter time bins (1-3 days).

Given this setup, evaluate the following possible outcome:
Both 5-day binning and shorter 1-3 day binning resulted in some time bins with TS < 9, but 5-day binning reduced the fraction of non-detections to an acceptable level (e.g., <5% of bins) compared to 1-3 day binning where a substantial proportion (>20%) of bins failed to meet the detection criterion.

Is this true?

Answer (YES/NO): NO